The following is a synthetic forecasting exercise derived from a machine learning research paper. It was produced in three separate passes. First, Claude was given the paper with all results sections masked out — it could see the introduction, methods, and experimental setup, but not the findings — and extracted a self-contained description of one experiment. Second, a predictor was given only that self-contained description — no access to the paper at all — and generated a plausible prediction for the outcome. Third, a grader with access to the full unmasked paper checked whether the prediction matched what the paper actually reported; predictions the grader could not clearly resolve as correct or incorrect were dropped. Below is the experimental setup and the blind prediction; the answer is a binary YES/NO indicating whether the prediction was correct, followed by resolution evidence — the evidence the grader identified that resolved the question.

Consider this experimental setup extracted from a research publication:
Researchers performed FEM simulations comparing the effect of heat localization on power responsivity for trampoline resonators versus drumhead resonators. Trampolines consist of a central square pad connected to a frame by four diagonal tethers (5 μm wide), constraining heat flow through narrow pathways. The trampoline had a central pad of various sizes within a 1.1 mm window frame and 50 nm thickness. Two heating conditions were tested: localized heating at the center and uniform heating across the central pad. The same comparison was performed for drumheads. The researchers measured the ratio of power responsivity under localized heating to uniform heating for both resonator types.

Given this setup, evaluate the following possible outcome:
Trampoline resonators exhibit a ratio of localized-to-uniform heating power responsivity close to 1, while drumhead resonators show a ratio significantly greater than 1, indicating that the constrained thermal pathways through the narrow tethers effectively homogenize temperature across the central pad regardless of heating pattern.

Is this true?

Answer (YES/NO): YES